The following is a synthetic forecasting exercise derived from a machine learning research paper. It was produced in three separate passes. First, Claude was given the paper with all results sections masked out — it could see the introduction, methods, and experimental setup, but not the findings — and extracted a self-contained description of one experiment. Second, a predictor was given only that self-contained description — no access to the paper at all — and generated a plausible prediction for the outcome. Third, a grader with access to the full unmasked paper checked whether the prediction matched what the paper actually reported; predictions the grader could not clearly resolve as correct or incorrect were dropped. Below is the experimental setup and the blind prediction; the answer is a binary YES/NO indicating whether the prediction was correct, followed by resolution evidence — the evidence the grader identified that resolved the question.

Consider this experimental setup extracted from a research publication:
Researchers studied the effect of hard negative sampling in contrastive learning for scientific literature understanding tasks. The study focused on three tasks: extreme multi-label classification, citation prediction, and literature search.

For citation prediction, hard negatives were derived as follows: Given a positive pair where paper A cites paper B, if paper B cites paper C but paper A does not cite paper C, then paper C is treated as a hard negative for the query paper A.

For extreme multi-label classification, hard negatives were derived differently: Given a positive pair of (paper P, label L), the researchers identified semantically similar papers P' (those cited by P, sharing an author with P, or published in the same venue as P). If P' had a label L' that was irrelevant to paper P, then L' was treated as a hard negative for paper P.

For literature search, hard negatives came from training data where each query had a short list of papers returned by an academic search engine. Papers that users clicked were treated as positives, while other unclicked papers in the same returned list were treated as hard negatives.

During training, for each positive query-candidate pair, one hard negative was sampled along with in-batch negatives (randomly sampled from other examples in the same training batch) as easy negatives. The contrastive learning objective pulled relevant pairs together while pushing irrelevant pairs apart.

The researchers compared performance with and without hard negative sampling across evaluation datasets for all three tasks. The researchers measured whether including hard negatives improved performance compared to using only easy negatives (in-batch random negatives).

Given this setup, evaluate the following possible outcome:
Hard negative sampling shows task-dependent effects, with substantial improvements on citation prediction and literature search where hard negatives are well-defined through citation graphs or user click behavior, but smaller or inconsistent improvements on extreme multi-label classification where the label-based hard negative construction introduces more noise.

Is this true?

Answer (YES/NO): NO